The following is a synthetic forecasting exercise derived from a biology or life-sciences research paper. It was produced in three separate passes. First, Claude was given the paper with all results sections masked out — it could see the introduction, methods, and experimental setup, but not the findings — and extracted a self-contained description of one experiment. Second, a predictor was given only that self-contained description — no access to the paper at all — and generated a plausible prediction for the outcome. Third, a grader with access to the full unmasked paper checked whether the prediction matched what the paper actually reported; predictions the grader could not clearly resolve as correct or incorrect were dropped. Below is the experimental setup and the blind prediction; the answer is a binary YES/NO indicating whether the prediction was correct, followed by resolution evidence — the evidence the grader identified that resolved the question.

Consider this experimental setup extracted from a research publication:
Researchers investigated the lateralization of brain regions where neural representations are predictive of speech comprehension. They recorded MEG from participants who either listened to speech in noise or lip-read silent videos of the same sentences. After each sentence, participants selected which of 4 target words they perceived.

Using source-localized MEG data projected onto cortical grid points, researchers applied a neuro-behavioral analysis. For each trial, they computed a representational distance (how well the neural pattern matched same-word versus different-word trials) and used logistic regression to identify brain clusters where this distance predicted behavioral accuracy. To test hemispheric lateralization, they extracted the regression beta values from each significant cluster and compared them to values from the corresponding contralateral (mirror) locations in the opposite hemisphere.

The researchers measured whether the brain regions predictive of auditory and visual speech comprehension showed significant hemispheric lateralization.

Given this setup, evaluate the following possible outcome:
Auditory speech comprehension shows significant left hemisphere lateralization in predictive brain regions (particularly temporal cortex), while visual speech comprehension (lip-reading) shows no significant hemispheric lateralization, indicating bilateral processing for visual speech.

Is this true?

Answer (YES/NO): YES